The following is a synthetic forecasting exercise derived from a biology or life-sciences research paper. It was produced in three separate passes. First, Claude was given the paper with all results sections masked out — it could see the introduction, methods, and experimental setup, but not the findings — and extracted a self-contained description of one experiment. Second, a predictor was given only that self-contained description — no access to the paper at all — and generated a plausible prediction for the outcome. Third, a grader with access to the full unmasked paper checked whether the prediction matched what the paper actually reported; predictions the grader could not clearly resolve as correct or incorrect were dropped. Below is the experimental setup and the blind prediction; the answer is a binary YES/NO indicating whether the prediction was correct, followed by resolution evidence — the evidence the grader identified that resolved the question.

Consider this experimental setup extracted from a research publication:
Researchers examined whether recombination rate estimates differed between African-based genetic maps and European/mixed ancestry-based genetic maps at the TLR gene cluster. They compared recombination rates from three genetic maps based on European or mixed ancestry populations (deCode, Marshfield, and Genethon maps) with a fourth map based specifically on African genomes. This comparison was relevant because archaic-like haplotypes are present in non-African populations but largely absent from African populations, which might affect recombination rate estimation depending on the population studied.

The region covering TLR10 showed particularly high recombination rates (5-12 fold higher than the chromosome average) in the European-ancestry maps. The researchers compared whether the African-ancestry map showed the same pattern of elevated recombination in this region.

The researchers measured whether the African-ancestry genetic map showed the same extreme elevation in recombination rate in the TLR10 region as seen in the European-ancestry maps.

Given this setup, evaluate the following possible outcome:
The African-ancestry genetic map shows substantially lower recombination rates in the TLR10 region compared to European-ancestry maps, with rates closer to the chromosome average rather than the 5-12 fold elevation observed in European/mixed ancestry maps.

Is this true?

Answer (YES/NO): YES